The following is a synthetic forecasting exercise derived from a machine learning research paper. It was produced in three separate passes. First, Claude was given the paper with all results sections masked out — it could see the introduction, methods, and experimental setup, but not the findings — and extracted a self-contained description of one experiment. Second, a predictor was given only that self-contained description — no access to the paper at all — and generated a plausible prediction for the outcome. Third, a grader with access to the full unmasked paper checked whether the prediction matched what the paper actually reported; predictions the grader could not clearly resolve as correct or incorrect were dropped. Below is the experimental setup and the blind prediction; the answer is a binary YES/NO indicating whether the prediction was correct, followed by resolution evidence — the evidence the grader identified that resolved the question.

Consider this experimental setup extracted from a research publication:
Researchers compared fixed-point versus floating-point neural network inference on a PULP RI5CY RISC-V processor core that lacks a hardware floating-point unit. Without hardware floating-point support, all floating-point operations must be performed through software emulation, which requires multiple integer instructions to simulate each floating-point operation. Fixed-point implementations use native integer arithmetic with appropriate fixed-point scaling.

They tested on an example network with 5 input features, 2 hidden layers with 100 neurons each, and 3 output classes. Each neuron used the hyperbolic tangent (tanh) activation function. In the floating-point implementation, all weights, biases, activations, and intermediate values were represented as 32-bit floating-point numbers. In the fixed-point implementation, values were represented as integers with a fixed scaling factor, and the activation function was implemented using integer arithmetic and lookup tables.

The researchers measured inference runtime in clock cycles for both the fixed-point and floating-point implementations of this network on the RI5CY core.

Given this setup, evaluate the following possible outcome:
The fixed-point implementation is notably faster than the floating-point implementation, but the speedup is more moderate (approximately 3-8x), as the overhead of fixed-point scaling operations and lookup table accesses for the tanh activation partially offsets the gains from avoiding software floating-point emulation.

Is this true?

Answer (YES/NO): NO